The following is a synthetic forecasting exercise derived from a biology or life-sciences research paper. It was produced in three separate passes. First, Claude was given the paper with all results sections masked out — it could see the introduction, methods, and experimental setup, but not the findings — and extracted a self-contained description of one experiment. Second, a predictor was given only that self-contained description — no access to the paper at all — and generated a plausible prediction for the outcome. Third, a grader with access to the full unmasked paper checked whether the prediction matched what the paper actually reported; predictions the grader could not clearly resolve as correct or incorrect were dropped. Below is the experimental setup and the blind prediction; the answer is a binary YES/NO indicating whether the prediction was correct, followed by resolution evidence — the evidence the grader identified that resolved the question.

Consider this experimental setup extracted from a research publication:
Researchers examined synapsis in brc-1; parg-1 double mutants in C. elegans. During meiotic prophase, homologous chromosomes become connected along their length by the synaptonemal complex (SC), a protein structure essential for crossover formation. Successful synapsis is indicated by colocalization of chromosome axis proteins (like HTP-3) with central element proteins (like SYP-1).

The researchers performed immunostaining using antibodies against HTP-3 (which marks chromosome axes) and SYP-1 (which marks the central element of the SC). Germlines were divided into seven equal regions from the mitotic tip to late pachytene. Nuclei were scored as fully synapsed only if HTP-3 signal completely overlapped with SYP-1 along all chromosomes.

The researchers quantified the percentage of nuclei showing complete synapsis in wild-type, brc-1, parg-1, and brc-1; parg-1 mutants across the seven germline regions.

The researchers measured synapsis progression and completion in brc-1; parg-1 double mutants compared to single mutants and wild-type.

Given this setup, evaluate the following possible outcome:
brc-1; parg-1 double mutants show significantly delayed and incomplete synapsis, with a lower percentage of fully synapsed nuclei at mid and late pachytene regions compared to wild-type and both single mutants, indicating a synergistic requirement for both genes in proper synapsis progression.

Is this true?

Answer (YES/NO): YES